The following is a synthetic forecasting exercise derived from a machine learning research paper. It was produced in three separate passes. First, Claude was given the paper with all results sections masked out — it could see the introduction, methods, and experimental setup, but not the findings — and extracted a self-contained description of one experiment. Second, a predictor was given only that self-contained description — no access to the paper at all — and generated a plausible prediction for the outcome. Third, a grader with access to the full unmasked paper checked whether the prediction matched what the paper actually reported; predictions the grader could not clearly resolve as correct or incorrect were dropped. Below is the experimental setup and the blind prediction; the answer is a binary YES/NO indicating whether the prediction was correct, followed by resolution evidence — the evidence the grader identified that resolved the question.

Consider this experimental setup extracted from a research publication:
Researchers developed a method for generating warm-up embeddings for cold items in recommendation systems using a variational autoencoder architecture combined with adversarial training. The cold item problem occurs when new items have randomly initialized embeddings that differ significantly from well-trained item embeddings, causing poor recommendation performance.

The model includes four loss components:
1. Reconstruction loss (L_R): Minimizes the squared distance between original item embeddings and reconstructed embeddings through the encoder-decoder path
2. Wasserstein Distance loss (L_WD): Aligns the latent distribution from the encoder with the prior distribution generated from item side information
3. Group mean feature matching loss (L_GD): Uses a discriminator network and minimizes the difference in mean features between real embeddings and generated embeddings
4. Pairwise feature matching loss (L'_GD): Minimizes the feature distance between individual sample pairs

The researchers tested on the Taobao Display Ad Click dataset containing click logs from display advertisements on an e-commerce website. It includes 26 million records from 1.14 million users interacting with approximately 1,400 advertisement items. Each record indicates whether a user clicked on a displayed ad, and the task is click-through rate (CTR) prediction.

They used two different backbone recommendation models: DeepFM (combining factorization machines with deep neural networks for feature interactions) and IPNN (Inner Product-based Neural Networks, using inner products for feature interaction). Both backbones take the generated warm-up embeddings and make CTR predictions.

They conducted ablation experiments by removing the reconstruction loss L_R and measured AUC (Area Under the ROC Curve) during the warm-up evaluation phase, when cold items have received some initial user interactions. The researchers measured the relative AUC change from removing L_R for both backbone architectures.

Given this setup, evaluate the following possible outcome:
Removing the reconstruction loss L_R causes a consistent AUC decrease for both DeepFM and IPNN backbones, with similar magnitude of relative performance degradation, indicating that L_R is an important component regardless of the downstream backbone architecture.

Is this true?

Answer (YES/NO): NO